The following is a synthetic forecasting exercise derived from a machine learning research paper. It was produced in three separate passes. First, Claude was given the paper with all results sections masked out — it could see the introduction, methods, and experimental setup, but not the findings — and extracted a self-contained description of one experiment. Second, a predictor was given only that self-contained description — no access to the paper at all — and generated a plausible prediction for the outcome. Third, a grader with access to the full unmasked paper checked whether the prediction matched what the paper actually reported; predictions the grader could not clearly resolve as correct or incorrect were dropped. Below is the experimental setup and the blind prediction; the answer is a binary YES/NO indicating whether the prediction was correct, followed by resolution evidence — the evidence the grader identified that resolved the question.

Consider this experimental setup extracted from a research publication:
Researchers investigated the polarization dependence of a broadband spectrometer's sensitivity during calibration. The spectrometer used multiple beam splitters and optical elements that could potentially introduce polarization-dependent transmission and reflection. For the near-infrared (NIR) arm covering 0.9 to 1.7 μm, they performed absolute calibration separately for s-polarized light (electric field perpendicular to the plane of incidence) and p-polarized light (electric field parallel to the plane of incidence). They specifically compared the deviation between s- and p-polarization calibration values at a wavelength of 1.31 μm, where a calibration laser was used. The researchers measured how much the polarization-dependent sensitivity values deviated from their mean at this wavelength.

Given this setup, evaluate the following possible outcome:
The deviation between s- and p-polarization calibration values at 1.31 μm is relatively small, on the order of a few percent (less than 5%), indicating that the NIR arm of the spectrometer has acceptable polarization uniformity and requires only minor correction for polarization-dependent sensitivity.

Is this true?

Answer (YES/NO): NO